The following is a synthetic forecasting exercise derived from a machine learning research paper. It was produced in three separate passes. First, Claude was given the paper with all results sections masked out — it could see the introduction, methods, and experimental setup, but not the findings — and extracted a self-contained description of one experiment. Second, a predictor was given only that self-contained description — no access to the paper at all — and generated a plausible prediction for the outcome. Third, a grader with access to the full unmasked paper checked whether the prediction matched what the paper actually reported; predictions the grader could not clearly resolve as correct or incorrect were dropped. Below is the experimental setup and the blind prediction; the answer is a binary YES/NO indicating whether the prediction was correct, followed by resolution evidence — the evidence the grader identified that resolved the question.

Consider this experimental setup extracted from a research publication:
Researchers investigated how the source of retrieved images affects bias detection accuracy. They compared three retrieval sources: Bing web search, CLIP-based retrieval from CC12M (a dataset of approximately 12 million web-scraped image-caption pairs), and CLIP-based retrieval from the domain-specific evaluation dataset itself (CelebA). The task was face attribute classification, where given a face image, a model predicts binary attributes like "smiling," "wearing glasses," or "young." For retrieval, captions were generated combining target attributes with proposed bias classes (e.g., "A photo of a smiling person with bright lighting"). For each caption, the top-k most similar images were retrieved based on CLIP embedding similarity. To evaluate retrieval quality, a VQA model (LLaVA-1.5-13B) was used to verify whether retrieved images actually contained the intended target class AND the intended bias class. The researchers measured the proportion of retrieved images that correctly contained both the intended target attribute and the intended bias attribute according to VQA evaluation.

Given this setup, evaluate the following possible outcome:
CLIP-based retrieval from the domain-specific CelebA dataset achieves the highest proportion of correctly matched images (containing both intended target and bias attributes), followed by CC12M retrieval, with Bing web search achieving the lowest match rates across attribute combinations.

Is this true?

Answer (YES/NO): NO